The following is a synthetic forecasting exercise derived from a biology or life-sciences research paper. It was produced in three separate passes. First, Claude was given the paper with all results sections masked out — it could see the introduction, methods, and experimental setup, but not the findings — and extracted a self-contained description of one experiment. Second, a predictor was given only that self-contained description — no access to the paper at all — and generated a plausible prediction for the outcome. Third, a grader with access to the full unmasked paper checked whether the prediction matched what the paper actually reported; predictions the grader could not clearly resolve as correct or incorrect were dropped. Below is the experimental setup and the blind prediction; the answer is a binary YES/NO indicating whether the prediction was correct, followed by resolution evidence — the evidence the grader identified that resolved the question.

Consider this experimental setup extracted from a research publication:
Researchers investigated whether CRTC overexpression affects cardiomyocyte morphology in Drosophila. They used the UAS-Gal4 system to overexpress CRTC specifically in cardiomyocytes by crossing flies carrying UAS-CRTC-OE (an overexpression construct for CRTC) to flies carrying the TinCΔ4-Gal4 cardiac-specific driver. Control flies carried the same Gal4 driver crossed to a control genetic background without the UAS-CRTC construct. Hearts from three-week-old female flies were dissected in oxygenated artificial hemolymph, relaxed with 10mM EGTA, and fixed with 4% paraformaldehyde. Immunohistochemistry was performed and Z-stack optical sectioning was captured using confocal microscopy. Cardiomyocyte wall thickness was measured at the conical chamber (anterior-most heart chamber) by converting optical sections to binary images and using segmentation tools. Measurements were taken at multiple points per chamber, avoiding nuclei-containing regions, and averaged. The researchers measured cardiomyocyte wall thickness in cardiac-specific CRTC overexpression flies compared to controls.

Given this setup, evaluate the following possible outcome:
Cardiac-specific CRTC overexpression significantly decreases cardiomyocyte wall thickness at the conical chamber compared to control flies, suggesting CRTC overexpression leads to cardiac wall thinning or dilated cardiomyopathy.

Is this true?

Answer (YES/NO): NO